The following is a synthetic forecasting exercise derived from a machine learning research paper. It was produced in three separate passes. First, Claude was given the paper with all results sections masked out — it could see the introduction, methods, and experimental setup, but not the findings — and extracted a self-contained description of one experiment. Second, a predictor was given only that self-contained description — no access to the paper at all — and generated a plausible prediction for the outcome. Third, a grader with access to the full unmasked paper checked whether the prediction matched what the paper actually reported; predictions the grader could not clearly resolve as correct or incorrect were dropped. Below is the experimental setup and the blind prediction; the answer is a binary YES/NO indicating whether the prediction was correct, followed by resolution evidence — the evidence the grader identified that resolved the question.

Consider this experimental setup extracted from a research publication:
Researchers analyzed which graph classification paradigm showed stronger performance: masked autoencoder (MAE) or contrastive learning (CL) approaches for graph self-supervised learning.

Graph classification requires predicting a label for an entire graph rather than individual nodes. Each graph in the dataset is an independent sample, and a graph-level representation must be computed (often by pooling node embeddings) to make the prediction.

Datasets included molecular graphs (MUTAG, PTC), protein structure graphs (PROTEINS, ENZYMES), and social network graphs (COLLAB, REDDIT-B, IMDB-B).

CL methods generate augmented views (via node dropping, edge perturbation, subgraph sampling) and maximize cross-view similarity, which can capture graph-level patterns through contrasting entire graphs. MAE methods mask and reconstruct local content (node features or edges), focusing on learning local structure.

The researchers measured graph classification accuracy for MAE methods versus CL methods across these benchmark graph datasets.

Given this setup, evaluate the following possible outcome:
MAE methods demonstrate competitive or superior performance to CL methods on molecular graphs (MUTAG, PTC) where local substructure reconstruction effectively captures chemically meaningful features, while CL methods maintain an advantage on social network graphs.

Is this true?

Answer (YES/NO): NO